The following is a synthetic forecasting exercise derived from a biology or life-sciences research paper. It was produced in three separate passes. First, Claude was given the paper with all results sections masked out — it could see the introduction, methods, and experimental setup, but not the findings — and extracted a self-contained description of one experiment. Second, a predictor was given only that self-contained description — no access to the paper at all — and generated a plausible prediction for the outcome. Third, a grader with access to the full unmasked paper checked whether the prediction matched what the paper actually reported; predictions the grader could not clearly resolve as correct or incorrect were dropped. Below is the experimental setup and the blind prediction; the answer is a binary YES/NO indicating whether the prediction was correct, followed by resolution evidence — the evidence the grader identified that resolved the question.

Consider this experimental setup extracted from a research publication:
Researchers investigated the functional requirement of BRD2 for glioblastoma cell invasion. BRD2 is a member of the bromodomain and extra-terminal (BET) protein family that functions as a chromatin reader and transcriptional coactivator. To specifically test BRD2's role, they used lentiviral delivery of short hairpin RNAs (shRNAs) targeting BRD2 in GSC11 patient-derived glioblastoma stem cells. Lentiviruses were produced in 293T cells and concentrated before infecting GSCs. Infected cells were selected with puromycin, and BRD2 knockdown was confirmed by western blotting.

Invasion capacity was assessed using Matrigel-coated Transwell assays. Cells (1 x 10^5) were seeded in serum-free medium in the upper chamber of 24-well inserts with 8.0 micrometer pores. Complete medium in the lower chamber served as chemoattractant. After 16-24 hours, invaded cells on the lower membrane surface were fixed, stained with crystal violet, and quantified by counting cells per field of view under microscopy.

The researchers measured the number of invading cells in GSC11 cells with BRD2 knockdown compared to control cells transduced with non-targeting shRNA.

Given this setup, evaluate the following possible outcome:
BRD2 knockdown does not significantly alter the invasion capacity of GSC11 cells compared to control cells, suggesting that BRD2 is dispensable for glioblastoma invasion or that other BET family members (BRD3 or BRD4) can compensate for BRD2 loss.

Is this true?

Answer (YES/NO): NO